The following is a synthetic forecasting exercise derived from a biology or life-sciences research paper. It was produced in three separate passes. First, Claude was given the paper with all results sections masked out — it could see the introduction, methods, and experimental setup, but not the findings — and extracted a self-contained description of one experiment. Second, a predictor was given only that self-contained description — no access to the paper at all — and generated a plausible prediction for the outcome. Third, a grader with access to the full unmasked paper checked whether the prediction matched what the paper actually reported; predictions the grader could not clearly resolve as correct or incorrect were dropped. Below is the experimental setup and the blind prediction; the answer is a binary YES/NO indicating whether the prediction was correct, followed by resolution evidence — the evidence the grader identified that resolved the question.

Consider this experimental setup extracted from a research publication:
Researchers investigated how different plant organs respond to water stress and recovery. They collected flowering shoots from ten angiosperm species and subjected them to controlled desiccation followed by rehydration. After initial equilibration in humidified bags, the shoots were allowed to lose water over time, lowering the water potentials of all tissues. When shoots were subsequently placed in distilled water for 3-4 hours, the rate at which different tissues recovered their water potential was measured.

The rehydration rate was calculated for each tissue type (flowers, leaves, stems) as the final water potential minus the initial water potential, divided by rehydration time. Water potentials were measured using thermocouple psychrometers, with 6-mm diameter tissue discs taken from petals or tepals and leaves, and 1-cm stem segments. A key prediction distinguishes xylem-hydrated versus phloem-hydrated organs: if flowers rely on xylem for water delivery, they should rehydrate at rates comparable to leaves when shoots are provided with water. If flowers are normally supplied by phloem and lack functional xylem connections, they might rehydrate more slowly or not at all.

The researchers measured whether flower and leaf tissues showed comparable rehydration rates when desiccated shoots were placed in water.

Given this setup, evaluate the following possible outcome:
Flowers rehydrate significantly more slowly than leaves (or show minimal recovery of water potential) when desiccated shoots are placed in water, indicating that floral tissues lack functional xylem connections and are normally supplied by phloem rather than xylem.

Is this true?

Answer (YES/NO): NO